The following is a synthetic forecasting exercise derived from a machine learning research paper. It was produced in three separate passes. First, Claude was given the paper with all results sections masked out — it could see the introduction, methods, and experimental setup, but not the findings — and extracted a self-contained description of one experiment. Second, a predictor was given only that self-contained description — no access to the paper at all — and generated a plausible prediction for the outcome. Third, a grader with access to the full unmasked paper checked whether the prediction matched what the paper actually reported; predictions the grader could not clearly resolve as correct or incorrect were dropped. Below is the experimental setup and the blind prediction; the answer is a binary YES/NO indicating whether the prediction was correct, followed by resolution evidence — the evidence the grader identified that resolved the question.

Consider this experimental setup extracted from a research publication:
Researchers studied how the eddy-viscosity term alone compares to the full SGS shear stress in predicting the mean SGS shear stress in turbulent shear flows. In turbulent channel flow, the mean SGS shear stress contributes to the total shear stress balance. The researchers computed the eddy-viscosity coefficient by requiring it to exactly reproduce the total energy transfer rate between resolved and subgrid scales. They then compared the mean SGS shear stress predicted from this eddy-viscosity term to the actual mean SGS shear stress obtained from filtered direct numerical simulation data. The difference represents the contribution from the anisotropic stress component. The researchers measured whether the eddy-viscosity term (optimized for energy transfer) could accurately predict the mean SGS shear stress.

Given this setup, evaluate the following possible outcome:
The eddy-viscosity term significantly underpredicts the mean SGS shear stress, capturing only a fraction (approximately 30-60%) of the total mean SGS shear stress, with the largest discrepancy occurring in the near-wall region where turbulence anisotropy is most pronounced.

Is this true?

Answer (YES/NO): NO